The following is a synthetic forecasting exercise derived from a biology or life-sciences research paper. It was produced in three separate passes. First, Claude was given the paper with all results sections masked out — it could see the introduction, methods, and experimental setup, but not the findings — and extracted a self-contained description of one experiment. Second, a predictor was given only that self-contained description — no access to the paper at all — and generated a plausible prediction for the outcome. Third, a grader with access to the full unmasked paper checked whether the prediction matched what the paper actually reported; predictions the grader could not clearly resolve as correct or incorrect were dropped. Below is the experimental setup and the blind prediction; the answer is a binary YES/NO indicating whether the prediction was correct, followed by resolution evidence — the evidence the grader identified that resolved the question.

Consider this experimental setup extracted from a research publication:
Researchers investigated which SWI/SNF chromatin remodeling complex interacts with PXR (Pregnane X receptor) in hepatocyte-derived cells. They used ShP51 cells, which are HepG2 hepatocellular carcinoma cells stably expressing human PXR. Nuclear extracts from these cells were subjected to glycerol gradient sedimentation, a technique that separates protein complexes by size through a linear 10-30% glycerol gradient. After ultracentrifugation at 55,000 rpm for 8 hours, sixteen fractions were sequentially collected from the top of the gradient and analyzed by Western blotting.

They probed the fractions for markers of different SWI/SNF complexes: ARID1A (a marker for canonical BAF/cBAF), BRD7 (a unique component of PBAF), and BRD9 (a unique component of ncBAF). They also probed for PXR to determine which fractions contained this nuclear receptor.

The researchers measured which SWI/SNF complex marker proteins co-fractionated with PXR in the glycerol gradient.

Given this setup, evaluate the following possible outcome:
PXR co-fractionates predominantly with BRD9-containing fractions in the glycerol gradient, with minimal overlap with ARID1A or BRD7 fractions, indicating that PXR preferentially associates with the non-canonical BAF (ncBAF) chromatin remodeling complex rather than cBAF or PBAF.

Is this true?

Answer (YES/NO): YES